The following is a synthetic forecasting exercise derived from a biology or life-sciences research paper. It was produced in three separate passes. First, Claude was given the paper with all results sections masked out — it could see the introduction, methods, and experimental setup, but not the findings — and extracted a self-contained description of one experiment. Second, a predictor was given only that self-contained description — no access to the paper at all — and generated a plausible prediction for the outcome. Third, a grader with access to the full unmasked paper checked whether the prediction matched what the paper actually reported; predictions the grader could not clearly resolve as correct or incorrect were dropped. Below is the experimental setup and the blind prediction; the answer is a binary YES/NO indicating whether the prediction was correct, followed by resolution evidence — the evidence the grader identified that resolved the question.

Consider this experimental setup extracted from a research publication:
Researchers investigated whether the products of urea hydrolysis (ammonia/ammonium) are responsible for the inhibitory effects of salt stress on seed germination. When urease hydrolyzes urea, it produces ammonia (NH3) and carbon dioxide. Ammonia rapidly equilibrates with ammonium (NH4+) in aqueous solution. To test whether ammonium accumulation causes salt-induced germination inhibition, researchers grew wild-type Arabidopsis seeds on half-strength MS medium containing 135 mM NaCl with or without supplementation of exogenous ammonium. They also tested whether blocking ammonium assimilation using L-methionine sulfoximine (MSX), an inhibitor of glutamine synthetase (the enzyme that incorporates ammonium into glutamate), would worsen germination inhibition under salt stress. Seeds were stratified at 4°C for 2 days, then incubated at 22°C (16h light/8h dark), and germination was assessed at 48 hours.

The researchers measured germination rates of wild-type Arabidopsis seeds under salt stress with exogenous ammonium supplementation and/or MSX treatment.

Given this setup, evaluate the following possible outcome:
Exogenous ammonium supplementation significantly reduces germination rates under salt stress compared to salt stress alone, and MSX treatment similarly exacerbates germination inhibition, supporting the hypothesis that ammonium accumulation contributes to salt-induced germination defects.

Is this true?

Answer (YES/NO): NO